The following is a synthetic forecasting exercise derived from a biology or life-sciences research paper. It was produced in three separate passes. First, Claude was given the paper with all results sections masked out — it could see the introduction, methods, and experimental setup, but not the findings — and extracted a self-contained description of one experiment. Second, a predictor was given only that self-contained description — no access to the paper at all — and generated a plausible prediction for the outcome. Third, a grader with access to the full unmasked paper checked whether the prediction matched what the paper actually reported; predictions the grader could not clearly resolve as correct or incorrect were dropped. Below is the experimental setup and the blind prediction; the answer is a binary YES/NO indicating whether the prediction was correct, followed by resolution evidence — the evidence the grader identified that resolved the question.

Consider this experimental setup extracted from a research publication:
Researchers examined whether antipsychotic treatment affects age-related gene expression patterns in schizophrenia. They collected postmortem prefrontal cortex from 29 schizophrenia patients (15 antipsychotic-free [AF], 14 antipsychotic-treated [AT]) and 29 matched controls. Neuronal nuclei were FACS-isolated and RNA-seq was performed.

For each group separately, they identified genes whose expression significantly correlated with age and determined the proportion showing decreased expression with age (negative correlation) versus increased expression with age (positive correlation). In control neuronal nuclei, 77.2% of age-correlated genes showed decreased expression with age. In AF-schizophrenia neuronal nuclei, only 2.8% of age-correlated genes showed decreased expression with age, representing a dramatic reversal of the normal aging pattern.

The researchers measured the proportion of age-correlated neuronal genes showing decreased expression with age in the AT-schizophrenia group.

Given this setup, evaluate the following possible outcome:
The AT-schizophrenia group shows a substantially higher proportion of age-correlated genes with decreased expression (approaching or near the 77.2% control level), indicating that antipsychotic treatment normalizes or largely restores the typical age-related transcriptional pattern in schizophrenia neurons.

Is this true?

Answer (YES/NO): NO